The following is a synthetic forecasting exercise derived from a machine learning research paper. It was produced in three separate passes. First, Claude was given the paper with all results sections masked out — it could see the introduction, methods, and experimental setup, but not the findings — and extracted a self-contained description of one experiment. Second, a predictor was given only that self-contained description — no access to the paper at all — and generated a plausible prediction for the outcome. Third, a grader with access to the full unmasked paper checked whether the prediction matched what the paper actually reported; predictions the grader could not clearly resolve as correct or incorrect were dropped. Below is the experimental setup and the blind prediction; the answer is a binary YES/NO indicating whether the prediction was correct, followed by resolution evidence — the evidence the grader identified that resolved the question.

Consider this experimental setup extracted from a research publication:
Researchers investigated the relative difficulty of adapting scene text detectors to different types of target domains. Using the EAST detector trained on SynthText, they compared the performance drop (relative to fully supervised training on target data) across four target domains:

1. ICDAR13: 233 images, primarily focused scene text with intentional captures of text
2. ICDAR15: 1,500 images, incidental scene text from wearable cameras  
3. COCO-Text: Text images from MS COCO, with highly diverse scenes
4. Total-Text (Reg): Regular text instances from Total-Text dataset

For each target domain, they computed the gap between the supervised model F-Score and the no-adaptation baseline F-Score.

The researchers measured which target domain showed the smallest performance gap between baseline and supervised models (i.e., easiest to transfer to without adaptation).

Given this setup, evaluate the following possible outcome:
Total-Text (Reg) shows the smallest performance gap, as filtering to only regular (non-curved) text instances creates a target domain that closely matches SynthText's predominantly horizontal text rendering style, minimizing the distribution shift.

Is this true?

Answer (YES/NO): YES